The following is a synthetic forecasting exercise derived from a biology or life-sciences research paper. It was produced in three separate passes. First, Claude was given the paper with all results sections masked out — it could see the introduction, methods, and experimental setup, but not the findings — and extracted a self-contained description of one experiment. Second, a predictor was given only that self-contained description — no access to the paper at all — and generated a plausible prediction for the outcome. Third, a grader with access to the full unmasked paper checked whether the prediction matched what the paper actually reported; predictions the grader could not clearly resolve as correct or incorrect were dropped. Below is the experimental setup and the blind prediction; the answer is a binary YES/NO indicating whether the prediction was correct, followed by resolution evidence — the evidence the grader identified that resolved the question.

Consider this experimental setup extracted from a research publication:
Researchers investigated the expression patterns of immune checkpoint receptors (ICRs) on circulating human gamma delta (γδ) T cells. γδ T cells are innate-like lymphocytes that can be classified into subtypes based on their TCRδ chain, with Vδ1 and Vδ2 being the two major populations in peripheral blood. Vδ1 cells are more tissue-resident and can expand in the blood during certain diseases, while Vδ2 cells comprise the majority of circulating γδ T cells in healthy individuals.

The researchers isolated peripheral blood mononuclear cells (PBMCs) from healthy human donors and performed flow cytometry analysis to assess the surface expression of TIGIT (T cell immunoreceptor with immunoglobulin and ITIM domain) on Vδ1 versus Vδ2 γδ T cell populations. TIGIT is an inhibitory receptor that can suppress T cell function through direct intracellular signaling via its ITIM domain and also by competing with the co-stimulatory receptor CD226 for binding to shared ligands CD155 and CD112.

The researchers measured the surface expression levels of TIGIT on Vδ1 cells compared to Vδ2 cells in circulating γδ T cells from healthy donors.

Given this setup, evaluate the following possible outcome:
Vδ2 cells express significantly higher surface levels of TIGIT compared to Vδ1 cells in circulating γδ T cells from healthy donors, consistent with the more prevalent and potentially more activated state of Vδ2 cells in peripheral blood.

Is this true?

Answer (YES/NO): NO